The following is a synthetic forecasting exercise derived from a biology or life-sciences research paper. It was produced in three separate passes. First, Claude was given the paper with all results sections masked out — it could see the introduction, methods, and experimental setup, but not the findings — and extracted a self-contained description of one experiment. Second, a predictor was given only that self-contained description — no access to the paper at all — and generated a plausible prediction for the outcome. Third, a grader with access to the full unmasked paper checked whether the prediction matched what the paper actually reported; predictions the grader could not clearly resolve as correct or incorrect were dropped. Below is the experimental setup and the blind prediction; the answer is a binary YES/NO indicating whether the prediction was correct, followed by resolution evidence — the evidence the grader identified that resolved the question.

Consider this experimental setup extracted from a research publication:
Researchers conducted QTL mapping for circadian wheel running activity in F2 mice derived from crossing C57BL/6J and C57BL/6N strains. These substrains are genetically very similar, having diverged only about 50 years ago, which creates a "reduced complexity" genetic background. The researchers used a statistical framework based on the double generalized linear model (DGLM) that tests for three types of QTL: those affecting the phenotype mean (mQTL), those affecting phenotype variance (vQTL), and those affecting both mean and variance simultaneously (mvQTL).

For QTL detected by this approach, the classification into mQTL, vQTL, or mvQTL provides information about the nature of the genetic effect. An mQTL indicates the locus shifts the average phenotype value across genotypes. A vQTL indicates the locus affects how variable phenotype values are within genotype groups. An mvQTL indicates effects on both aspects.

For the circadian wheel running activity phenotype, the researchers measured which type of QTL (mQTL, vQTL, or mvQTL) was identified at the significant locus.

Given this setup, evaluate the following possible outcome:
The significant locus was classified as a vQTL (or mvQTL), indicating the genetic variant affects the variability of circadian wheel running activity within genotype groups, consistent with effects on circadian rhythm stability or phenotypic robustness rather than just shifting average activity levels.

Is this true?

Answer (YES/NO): NO